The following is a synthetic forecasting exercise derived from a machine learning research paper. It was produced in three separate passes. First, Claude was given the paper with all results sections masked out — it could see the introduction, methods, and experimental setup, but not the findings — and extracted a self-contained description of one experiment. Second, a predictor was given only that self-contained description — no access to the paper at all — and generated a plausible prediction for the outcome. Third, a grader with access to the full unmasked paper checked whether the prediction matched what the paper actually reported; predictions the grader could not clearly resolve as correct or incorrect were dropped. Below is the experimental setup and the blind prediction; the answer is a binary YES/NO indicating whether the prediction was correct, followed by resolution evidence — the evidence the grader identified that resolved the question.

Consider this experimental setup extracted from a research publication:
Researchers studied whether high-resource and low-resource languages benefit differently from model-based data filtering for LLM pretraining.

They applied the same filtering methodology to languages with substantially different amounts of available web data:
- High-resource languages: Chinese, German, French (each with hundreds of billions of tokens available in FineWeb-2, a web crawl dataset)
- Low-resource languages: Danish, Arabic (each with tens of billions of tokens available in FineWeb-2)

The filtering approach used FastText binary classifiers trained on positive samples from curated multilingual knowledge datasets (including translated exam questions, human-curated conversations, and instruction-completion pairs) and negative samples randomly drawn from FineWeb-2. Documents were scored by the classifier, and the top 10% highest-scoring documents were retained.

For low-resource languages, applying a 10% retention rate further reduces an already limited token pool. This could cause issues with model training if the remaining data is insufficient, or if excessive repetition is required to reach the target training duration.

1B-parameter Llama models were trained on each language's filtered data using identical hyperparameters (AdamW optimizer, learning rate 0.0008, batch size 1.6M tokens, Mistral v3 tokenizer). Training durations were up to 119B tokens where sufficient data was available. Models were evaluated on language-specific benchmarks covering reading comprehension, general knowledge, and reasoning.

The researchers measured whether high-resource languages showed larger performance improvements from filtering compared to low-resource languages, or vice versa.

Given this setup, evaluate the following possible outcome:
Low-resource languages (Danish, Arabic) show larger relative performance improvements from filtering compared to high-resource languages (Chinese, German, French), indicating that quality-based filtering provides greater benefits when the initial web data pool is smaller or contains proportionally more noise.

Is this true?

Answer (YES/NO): NO